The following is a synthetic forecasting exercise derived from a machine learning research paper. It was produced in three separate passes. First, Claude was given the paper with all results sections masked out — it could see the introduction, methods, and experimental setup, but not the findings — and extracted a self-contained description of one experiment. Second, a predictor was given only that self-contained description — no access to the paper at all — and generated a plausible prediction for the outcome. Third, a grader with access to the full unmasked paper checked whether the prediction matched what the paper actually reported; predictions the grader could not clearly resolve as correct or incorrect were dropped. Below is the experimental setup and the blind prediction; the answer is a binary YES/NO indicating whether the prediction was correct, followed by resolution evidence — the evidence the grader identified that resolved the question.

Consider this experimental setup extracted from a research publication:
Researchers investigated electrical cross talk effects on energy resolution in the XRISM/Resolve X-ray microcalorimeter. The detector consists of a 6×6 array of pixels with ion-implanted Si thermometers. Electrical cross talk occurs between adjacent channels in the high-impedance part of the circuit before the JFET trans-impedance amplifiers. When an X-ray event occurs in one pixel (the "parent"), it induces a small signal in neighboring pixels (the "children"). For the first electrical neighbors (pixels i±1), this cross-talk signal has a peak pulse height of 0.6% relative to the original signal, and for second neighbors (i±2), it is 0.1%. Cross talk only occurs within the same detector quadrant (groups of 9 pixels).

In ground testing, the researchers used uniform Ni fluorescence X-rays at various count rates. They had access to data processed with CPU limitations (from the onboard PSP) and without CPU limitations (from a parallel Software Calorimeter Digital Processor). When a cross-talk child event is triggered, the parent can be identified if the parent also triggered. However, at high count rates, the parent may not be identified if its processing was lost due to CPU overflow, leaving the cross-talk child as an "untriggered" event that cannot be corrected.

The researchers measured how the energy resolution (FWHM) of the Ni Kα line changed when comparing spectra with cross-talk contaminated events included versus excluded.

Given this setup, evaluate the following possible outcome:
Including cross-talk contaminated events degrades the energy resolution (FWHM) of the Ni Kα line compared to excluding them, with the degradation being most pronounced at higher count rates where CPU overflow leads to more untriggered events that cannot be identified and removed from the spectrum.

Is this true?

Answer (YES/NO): YES